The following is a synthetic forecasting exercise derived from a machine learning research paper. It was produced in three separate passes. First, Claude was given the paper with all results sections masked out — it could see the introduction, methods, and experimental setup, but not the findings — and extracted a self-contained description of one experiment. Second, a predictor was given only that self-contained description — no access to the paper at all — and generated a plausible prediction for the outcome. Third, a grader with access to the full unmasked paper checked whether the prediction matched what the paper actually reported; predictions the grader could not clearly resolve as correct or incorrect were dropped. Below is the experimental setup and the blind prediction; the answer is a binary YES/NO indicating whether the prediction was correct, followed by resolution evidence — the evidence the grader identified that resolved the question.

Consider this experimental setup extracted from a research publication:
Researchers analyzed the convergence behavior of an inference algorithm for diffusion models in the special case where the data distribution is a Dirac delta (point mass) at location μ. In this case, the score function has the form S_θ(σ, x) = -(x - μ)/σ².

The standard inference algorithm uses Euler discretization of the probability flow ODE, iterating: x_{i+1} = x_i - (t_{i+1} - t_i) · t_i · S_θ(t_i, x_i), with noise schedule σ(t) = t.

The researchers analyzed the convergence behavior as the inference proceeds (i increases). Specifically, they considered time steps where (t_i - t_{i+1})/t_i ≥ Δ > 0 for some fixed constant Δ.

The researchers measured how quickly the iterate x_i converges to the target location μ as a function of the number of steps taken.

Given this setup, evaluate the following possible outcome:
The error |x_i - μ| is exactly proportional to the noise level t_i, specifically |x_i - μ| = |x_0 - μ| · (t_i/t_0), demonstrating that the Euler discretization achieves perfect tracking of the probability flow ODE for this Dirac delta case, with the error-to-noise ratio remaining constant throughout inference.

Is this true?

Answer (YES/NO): NO